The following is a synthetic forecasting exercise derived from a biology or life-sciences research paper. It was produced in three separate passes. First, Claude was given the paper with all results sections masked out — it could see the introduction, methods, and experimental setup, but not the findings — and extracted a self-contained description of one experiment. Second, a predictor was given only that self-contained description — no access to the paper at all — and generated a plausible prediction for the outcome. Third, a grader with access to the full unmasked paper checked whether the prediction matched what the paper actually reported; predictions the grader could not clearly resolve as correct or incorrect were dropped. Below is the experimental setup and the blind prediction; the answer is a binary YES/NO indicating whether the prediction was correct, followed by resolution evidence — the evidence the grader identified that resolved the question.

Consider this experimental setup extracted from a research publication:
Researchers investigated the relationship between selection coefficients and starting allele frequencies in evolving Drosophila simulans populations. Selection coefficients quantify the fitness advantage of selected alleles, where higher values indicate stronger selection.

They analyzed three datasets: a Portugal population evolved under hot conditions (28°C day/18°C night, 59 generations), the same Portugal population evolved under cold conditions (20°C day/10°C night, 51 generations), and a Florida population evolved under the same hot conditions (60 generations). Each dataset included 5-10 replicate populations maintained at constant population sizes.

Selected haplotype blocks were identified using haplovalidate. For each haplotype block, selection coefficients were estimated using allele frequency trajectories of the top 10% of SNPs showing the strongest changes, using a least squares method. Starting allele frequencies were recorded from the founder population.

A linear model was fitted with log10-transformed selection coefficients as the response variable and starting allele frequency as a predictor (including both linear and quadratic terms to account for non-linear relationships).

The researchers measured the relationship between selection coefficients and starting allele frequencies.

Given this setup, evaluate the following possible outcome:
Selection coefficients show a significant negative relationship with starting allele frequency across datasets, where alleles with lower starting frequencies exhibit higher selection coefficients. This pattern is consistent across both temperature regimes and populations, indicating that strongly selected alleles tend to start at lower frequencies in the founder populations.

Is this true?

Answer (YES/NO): YES